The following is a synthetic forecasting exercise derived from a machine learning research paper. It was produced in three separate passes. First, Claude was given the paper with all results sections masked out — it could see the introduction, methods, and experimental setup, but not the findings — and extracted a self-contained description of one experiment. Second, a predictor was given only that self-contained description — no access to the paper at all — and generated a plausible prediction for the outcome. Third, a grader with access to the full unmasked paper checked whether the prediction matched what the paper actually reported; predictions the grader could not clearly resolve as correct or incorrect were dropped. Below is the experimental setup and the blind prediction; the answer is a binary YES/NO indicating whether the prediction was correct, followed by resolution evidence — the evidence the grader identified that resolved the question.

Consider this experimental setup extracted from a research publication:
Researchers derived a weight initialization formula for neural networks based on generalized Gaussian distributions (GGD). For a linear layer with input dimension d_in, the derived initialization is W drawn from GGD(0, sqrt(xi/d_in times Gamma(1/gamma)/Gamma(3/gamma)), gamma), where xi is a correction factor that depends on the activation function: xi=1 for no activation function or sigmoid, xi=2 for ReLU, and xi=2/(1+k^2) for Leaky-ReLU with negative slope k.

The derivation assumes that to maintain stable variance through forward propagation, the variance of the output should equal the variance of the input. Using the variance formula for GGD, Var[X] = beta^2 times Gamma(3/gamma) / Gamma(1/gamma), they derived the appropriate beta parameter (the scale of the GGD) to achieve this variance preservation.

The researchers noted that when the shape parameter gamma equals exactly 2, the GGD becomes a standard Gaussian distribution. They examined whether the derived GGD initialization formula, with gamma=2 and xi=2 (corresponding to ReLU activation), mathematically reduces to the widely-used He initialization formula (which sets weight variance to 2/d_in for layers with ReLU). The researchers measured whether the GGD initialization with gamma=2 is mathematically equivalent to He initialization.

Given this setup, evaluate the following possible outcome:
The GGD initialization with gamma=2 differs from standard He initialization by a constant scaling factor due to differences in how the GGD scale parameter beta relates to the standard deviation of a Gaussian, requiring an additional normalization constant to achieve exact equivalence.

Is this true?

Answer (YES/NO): NO